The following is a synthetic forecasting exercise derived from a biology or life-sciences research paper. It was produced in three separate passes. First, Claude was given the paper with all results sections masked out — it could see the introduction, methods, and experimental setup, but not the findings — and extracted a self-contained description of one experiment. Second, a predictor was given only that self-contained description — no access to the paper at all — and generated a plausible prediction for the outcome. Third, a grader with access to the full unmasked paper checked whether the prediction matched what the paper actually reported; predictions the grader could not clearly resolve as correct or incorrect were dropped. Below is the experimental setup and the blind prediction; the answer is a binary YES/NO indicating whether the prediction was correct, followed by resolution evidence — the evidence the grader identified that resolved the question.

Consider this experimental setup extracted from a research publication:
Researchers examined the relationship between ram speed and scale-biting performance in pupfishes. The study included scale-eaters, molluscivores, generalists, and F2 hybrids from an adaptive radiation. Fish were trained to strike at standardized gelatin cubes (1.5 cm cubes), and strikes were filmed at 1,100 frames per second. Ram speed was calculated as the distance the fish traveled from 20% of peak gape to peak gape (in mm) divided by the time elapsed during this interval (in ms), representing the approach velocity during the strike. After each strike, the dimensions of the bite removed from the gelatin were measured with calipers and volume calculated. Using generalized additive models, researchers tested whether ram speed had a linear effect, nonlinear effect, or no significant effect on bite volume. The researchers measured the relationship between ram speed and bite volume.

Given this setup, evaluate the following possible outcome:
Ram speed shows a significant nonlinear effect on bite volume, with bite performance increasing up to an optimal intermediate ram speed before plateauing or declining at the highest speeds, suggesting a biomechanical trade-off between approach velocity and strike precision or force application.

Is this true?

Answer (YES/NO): NO